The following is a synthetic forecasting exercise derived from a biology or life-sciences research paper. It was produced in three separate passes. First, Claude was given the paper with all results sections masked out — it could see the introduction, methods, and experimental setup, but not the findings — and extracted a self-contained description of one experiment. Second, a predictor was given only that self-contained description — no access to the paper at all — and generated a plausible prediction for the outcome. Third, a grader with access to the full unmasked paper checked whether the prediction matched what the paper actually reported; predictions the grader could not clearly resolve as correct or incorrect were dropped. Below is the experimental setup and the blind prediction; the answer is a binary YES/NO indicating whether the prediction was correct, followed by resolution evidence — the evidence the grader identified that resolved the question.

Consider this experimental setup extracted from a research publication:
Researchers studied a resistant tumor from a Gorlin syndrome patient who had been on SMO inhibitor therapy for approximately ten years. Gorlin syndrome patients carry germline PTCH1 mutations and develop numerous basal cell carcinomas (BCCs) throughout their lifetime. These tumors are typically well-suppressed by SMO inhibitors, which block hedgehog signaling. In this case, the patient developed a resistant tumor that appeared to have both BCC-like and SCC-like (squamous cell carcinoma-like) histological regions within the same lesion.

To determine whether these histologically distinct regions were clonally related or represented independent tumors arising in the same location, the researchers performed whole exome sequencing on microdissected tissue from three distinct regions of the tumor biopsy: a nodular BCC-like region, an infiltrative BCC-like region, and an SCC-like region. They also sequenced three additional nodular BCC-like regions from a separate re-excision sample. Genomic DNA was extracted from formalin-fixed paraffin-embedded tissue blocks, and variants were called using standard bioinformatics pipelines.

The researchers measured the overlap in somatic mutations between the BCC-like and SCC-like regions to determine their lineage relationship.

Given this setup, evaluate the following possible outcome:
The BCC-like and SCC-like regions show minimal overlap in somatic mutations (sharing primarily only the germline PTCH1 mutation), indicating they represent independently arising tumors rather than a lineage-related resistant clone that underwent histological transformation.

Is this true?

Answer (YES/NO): NO